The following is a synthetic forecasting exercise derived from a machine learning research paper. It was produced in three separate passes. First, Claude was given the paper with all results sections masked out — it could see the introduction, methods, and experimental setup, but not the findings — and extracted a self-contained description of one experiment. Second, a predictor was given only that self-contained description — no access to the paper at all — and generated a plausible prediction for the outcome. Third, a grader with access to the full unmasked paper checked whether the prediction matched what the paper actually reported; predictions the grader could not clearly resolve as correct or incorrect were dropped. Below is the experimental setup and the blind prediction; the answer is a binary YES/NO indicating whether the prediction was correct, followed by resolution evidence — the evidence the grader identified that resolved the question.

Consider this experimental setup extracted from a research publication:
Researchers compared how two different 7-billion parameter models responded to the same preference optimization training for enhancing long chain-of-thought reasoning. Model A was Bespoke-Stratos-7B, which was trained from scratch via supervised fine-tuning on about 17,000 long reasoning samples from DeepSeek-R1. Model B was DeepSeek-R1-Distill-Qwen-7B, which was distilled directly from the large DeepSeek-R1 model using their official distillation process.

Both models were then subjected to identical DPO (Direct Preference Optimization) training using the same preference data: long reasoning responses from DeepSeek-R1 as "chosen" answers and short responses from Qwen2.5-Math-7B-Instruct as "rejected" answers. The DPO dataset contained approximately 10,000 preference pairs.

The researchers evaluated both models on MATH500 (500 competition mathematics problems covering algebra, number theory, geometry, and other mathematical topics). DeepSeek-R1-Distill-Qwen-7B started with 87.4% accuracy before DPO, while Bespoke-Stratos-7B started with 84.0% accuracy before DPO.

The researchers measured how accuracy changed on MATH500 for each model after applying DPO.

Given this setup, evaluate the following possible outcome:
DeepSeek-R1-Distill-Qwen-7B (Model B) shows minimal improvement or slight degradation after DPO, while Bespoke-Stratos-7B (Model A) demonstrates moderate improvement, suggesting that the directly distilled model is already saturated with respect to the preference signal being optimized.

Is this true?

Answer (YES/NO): NO